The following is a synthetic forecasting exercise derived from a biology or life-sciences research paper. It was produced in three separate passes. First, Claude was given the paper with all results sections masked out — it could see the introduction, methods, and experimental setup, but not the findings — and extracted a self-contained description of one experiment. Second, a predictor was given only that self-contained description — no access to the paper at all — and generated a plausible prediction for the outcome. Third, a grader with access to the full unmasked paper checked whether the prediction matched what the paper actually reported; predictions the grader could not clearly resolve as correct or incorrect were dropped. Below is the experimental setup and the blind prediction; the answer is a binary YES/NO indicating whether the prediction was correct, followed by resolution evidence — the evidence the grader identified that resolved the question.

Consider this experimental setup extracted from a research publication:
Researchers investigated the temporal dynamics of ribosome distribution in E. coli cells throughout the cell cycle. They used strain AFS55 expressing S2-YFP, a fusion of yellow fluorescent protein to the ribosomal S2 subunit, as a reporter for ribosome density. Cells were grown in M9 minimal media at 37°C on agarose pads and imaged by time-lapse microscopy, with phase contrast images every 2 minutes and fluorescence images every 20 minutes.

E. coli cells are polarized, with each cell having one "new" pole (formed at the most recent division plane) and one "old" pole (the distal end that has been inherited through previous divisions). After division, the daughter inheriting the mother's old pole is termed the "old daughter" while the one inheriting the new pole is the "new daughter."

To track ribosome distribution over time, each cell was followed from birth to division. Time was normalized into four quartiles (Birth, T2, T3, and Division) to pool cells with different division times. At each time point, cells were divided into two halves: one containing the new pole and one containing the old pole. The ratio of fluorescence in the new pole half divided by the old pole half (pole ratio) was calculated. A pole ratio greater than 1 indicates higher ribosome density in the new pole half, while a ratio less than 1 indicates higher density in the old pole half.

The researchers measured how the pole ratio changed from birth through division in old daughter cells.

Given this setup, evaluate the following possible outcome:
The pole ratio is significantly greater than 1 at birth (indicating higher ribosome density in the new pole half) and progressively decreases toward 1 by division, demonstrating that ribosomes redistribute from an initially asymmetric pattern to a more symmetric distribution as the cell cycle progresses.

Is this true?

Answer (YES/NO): NO